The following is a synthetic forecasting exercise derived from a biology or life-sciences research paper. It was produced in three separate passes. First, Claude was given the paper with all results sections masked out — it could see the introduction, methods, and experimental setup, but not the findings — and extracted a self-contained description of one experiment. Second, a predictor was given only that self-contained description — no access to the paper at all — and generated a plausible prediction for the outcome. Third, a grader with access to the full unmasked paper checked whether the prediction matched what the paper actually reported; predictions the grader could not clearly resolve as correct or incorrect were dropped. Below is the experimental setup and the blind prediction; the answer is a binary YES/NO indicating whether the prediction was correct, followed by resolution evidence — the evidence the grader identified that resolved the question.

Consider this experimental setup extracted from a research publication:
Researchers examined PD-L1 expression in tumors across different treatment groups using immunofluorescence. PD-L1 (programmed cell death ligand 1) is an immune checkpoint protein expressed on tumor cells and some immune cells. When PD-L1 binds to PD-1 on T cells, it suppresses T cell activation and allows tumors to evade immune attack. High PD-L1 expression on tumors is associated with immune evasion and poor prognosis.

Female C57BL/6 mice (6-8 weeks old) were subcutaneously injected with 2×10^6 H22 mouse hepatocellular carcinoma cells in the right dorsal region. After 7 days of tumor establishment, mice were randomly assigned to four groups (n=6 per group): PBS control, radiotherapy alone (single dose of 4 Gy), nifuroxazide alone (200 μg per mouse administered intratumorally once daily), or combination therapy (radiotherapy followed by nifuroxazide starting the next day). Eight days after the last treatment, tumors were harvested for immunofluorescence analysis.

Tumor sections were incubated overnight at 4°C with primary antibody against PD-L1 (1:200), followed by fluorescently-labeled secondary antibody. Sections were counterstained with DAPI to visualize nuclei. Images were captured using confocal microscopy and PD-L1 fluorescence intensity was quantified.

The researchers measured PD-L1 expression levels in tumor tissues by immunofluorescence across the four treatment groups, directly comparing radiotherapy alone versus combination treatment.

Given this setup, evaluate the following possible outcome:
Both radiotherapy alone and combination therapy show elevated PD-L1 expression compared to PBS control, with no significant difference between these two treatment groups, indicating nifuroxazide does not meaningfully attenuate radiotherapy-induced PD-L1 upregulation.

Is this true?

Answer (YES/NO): NO